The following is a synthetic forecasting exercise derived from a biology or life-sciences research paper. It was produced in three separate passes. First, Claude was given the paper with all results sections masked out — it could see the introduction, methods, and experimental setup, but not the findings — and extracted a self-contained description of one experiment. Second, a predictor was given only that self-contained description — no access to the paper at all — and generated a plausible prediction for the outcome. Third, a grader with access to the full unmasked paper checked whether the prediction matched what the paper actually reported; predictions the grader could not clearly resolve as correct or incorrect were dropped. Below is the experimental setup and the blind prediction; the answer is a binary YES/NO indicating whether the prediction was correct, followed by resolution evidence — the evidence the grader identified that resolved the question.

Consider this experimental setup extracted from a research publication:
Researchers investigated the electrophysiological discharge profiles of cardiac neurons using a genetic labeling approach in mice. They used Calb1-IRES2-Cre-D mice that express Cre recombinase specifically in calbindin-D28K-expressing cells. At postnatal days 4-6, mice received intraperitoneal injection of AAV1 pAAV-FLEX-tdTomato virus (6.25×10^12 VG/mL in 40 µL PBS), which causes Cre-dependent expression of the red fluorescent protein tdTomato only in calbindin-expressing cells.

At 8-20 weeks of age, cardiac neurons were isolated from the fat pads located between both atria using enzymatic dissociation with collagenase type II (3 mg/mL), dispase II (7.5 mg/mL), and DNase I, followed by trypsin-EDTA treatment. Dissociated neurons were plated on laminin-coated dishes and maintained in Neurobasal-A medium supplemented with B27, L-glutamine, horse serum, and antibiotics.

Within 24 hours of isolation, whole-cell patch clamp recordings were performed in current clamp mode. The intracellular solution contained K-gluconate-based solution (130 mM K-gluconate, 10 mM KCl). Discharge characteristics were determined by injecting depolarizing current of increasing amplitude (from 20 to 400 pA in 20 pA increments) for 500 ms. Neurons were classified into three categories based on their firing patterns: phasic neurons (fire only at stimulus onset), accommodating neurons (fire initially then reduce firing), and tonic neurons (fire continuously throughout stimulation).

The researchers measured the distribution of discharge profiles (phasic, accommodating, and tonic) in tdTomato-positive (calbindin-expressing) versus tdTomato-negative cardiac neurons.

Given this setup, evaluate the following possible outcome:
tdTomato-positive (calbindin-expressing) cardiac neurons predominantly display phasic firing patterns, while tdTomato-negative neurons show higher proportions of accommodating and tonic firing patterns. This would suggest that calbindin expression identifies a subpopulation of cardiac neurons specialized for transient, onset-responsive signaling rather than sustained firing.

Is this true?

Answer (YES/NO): YES